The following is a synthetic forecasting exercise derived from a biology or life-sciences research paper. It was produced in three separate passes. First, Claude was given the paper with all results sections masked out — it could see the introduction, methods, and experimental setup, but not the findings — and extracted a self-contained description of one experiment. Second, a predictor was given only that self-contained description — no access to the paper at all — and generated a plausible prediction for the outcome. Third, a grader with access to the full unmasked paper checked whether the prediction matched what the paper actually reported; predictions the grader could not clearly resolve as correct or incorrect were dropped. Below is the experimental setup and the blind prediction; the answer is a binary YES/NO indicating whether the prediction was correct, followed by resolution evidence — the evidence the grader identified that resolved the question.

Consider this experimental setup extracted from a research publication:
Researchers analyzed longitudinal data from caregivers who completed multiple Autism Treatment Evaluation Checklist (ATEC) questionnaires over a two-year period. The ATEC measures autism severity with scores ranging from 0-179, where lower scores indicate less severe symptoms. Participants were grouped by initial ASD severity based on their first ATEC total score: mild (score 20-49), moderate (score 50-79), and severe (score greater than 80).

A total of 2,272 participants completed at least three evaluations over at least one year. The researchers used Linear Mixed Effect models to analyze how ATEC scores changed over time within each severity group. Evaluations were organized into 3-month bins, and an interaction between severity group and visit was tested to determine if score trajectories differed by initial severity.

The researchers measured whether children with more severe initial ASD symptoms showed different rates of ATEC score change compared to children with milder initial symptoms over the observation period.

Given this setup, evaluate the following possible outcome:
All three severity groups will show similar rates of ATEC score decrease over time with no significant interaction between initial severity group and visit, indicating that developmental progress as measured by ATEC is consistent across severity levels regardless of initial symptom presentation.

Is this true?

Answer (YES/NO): NO